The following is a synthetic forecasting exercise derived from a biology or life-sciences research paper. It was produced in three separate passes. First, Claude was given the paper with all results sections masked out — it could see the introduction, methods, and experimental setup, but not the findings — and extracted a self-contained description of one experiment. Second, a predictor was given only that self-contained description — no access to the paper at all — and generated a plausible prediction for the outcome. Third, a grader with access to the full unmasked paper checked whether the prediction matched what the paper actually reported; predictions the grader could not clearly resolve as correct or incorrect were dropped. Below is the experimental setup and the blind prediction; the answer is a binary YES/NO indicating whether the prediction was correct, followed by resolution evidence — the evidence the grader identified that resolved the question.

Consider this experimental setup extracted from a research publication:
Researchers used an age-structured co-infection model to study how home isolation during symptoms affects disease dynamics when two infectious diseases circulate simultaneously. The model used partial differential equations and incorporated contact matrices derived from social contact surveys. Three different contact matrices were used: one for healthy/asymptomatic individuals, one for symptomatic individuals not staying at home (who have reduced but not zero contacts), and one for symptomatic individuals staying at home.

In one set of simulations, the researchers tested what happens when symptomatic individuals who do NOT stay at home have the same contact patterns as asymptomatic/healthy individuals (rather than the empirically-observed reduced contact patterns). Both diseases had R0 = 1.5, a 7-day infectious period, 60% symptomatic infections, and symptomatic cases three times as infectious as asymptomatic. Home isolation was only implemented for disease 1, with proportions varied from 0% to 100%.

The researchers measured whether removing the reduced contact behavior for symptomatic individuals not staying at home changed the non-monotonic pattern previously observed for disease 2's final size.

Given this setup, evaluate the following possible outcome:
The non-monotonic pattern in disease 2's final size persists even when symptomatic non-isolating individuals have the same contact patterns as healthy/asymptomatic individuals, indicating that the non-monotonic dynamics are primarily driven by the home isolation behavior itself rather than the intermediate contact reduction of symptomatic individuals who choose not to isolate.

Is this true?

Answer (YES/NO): NO